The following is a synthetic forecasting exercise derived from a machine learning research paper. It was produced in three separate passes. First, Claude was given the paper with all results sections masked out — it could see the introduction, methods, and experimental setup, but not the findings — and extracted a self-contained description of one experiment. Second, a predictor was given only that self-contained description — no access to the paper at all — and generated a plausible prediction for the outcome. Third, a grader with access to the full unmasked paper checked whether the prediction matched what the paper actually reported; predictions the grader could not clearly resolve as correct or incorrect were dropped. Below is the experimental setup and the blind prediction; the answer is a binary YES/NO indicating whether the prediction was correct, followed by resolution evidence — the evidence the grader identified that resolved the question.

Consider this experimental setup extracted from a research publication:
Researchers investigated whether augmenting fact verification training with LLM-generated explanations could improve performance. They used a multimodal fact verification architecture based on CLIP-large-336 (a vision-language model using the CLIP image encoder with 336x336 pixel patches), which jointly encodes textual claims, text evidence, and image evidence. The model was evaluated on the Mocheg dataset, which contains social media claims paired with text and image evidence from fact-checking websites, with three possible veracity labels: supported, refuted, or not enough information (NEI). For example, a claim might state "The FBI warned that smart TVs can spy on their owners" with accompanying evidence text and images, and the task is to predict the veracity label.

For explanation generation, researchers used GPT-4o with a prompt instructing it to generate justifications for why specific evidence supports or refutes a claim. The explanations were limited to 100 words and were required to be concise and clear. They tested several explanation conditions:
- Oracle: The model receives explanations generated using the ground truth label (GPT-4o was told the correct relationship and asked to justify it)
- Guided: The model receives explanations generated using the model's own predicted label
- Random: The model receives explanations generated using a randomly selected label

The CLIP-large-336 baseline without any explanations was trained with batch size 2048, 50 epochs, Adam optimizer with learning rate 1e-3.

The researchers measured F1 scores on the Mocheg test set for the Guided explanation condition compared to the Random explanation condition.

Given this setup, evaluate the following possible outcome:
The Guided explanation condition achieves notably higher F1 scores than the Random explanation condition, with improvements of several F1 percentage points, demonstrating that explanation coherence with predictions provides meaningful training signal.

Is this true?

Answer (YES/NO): YES